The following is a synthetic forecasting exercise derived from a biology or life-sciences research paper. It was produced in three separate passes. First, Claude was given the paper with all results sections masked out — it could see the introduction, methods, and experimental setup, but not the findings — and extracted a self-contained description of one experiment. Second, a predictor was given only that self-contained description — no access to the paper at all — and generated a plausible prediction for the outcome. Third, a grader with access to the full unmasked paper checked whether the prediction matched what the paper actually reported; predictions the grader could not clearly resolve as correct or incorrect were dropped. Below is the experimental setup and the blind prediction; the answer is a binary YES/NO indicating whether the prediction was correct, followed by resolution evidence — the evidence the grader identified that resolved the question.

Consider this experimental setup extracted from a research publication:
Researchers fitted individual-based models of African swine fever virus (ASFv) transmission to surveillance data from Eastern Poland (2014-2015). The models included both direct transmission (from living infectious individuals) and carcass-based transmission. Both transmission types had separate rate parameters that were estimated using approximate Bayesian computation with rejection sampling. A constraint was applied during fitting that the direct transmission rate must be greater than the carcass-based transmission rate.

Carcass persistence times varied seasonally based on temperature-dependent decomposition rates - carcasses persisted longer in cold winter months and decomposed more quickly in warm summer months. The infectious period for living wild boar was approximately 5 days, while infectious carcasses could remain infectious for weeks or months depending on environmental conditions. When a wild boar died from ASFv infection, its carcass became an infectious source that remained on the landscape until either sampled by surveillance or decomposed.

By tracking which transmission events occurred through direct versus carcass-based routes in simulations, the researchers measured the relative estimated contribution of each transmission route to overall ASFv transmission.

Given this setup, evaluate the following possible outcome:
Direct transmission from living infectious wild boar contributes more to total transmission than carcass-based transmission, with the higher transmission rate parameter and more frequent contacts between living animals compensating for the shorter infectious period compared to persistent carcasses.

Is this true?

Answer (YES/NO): YES